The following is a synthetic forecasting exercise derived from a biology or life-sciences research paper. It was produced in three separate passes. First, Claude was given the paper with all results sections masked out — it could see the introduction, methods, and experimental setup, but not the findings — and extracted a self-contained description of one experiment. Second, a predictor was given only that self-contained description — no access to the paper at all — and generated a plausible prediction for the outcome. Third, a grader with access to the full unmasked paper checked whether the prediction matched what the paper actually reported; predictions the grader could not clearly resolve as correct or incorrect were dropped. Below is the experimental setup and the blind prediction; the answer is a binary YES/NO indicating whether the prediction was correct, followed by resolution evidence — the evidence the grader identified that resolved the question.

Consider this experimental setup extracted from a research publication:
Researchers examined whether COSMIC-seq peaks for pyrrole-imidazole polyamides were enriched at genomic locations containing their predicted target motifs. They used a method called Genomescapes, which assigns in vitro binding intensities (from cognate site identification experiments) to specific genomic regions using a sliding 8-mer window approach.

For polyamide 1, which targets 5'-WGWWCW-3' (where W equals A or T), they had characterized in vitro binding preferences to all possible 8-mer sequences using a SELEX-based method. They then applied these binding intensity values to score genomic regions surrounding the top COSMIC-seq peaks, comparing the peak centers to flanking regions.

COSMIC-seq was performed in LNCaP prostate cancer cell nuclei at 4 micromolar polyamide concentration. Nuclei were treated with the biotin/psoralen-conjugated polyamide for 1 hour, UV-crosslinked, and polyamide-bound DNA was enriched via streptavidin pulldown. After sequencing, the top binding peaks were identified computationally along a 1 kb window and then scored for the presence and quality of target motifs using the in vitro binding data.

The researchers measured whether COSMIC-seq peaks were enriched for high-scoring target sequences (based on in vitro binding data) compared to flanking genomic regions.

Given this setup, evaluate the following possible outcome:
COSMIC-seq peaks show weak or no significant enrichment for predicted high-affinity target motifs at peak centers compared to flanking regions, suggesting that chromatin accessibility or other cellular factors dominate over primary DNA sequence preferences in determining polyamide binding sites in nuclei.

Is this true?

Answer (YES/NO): NO